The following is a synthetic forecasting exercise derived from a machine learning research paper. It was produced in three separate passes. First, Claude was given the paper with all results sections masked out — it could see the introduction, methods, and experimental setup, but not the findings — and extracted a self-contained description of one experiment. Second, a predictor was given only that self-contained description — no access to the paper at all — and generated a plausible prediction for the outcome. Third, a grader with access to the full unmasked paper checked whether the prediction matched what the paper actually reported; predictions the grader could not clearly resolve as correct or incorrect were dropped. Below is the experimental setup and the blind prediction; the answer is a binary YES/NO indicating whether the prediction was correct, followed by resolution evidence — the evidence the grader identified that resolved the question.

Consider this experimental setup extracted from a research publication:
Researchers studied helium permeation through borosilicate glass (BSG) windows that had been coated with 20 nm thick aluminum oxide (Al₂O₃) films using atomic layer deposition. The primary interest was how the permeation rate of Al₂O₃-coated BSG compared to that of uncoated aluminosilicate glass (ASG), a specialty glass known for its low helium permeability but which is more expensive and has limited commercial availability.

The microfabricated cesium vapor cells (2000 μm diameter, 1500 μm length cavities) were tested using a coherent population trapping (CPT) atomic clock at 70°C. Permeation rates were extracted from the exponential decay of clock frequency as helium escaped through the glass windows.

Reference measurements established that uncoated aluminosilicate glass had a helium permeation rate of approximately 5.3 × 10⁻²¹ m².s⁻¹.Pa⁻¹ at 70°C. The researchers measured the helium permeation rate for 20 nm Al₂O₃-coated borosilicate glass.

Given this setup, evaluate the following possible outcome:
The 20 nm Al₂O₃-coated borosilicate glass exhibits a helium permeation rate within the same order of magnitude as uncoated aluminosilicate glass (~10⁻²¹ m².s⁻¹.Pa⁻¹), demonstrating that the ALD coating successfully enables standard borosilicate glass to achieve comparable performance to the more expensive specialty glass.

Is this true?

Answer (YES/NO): YES